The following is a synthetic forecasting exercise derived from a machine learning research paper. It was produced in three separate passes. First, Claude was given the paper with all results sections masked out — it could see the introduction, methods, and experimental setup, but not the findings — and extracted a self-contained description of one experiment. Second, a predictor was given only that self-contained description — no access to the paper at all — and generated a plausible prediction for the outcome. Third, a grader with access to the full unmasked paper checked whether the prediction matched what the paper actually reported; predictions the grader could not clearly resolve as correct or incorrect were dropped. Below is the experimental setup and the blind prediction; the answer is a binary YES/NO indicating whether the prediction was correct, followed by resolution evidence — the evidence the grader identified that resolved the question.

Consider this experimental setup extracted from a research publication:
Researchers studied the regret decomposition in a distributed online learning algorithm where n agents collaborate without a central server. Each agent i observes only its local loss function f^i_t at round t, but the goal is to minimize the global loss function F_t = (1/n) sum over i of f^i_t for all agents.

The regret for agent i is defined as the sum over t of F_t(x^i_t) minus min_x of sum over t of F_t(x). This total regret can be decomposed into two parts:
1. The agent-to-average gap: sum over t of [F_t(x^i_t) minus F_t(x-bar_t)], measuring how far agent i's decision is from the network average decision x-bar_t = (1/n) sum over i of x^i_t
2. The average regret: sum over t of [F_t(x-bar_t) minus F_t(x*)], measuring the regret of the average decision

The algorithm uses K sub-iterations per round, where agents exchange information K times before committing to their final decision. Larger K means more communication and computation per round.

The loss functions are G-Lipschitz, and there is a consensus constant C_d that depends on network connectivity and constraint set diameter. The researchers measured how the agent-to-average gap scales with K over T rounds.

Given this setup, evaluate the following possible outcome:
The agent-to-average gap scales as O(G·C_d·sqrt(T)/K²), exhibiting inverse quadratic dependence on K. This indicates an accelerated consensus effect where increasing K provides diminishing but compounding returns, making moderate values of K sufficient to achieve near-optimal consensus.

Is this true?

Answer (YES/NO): NO